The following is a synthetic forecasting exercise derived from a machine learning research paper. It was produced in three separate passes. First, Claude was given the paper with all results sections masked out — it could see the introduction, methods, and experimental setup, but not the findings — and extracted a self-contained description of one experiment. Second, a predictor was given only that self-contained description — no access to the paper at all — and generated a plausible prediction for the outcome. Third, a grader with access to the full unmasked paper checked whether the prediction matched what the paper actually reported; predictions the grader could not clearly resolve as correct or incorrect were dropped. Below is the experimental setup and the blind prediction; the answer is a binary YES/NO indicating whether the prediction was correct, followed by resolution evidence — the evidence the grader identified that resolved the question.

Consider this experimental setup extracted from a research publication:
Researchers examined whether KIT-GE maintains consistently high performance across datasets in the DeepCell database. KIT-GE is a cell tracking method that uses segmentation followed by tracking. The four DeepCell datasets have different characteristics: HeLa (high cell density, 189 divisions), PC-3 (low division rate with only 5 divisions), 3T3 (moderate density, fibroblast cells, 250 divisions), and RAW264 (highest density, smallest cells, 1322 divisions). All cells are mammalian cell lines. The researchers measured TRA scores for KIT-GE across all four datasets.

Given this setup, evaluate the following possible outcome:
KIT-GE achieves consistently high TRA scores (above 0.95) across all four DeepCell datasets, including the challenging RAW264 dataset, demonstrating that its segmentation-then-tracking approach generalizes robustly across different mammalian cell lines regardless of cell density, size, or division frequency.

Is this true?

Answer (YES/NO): NO